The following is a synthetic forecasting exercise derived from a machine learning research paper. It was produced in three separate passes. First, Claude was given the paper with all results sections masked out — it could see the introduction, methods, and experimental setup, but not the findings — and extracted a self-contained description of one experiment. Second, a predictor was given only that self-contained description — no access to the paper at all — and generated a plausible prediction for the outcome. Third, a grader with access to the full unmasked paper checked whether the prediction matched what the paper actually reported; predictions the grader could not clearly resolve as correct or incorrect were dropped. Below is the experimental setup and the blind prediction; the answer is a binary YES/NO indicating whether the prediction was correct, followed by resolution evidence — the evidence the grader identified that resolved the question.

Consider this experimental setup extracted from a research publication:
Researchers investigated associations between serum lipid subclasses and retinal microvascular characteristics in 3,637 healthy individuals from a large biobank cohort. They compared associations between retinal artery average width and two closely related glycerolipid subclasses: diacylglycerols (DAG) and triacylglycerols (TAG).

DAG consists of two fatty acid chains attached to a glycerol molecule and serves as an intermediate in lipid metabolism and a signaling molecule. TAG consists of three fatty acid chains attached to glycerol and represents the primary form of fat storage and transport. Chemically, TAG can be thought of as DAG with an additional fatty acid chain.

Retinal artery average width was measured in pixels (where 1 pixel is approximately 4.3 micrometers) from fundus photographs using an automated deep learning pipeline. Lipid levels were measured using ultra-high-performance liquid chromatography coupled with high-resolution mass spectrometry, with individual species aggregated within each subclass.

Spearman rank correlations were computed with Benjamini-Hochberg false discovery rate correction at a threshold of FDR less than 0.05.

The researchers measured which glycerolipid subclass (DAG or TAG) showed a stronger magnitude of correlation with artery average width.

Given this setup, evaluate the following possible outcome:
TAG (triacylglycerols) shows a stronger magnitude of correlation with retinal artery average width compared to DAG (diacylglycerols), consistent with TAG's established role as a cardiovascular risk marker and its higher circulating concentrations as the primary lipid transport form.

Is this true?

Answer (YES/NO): NO